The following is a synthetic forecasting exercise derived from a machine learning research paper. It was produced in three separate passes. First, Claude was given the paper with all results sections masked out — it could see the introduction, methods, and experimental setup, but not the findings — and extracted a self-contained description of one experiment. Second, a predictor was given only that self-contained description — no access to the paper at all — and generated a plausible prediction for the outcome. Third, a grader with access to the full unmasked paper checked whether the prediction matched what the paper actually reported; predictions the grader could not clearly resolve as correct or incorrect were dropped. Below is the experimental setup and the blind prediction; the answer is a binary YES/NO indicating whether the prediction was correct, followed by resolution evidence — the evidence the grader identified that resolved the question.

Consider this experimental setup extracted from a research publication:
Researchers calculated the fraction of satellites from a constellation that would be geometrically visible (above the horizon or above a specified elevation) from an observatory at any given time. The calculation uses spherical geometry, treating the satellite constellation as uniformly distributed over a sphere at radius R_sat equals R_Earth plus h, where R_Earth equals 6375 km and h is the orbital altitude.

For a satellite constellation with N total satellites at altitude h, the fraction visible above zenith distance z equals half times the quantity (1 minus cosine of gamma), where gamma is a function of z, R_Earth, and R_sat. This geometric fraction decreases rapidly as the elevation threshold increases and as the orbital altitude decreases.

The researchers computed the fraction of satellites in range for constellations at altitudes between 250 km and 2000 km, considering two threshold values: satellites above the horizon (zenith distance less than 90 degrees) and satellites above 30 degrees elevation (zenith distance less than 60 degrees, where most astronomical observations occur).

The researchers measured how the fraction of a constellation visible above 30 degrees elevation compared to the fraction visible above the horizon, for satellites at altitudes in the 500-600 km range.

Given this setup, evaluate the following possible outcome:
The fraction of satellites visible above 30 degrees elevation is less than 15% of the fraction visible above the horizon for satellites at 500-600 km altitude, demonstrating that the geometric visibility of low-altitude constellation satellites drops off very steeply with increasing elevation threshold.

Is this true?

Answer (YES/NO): YES